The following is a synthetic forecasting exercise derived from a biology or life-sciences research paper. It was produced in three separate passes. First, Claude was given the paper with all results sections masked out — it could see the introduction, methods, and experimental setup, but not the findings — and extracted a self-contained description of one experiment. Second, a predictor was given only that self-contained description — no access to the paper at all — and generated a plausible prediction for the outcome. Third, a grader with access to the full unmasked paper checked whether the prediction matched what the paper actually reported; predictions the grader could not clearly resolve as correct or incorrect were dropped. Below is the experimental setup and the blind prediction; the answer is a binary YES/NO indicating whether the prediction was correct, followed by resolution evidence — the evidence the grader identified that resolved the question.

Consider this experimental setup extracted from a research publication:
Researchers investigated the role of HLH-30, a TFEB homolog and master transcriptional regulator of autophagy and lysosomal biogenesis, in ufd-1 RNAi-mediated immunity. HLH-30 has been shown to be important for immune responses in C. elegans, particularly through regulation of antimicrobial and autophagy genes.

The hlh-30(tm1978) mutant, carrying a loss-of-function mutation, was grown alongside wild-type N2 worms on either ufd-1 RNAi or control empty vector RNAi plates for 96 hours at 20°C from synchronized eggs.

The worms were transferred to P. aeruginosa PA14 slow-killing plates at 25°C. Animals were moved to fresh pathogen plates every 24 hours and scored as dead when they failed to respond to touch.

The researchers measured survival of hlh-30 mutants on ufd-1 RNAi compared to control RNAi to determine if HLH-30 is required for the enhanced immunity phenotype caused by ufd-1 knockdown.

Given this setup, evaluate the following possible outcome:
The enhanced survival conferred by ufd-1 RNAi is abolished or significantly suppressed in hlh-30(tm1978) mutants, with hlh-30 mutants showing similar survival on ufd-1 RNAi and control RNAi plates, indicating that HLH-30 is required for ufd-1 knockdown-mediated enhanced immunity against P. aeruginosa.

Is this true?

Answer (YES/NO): NO